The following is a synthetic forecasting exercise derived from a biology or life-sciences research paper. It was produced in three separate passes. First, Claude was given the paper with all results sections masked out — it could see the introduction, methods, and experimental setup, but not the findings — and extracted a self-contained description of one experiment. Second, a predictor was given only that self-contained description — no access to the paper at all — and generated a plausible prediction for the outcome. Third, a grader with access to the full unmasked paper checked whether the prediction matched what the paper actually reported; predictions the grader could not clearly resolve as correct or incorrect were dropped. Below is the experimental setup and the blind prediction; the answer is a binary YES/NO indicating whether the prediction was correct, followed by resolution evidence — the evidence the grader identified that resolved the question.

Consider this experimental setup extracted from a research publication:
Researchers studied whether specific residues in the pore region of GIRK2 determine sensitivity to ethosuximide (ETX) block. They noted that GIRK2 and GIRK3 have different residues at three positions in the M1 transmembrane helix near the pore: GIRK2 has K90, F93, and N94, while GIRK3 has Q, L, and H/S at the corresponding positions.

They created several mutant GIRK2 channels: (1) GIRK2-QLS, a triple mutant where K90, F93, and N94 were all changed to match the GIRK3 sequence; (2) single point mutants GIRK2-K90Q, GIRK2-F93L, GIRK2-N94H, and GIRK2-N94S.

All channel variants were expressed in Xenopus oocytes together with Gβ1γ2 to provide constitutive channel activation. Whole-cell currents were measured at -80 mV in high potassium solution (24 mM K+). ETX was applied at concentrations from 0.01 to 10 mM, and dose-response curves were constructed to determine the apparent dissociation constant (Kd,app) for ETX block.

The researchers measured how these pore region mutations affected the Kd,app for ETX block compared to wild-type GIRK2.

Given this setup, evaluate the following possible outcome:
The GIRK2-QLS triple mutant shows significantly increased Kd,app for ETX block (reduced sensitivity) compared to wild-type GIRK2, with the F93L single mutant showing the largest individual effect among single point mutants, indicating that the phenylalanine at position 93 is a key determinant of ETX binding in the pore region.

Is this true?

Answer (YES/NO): NO